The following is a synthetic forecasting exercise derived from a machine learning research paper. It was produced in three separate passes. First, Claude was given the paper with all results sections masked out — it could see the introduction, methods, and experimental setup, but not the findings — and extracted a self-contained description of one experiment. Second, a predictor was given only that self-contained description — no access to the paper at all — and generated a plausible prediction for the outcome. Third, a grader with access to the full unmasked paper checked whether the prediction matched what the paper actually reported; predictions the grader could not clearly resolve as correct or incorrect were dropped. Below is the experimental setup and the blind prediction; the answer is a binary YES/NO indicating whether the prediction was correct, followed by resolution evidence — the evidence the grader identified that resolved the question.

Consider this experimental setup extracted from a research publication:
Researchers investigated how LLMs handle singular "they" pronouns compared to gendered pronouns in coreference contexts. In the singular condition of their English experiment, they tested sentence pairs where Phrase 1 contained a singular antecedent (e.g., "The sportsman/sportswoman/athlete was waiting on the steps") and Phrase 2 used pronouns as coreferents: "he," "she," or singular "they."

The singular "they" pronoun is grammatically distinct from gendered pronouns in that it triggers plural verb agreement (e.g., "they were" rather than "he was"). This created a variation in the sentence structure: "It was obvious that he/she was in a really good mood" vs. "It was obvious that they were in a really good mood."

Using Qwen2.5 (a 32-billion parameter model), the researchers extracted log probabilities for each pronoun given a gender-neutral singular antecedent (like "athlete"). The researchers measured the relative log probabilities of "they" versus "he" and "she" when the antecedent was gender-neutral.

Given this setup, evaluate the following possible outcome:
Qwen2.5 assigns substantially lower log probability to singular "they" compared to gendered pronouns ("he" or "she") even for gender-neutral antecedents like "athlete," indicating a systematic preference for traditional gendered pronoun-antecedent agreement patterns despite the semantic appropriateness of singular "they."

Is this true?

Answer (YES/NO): YES